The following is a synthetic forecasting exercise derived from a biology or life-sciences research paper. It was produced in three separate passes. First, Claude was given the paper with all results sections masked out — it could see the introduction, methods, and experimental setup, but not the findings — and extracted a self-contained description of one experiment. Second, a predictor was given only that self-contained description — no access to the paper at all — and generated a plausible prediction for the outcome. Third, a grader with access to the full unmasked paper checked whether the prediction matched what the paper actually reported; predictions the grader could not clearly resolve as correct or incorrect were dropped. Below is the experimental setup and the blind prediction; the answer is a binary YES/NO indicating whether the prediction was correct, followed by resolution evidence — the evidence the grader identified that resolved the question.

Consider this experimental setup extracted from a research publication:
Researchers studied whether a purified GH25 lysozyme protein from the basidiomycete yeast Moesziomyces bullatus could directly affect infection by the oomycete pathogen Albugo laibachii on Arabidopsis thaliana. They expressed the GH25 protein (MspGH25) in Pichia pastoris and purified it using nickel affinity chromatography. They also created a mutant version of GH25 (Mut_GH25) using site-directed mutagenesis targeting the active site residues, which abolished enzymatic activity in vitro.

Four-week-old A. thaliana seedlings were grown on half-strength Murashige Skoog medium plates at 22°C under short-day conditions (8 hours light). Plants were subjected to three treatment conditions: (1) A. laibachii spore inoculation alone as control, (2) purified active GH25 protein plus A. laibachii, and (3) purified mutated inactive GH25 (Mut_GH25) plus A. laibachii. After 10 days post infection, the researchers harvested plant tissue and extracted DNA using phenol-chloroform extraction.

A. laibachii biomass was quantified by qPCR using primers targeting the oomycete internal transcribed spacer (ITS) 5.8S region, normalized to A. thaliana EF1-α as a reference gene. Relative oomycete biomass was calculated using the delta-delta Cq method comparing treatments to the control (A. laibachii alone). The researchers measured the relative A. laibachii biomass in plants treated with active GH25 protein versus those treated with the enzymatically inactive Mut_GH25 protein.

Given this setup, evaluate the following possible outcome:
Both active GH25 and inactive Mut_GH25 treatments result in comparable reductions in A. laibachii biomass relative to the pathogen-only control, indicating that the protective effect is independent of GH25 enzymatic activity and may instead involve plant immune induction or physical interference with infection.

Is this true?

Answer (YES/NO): NO